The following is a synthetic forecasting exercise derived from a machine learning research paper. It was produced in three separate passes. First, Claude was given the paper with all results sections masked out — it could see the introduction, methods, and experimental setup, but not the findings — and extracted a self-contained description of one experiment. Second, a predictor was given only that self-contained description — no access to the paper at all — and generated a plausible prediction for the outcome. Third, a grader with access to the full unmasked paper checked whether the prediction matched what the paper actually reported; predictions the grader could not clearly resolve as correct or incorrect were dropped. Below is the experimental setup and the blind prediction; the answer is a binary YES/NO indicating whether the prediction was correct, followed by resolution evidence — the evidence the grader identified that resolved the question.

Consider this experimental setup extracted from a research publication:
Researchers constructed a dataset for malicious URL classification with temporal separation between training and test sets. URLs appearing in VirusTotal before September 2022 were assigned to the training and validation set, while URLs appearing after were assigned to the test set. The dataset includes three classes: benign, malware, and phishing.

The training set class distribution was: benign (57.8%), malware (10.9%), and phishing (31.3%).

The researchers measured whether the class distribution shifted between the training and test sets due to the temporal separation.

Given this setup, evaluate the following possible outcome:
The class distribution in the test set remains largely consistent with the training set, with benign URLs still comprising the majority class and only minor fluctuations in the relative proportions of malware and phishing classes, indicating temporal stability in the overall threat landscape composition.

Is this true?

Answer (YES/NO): NO